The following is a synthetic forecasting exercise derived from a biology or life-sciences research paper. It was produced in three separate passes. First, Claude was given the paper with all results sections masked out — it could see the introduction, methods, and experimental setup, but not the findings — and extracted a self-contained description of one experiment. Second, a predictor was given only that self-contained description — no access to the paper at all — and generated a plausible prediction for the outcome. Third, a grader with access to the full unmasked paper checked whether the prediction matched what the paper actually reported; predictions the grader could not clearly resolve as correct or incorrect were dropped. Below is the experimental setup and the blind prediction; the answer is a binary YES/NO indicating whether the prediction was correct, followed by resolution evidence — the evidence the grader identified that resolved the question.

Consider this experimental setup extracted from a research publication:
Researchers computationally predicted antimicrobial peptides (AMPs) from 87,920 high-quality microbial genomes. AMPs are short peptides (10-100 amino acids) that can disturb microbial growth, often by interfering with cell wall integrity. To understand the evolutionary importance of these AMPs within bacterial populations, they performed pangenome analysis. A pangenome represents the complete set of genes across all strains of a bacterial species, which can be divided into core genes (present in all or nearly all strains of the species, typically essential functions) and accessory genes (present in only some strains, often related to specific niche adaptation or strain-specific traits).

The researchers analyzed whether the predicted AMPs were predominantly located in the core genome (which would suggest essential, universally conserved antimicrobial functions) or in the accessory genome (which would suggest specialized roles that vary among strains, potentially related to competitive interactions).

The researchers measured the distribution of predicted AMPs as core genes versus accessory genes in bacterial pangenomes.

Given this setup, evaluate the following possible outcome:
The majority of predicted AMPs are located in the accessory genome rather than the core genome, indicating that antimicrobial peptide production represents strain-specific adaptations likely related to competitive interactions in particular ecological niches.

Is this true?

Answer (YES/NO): YES